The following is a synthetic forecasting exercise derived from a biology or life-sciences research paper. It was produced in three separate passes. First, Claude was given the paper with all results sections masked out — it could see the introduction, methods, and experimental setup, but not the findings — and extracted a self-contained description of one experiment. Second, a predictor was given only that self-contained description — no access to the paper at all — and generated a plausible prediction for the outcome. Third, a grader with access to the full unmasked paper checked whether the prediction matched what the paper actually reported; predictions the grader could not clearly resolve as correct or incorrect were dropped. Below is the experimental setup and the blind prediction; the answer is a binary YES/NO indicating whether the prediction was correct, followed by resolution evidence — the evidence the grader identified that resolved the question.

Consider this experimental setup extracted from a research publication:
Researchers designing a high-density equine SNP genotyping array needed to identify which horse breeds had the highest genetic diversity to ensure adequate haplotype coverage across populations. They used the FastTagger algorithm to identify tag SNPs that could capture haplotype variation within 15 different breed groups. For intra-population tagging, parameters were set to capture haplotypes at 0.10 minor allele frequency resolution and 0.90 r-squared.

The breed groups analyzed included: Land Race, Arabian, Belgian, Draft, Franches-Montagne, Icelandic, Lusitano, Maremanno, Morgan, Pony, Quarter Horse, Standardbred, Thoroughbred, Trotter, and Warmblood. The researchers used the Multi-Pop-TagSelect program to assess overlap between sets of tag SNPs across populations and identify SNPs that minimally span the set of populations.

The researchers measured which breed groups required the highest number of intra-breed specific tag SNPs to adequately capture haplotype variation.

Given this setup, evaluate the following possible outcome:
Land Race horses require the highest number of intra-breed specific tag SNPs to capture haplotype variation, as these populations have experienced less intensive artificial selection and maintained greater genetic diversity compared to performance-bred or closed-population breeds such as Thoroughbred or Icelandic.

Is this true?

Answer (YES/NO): NO